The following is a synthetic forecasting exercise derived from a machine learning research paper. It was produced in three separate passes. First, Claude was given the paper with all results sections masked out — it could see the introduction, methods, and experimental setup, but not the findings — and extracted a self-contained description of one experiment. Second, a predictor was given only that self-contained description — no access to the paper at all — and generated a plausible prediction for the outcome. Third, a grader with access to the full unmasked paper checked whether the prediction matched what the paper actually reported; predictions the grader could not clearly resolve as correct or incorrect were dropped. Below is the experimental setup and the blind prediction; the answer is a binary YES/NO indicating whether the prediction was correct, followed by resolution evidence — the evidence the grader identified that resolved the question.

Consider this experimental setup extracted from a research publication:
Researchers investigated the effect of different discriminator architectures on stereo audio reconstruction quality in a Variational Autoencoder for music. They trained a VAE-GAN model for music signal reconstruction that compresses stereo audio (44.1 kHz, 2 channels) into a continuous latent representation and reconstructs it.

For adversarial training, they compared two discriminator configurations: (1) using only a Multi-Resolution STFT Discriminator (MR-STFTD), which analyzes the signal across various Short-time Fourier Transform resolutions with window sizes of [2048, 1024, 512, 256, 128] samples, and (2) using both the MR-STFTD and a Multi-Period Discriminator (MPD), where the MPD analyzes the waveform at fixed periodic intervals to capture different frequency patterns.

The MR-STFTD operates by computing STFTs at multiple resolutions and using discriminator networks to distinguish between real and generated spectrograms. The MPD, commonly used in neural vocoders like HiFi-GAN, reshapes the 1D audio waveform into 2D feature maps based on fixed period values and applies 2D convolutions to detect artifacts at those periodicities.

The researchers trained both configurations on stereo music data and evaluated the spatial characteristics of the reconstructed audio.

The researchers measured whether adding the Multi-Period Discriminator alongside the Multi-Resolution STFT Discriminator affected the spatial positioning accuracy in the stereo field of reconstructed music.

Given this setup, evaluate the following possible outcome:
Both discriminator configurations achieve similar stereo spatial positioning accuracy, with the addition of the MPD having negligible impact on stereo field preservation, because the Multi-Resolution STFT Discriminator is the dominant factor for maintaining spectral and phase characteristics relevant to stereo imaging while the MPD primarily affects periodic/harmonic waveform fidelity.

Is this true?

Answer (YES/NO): NO